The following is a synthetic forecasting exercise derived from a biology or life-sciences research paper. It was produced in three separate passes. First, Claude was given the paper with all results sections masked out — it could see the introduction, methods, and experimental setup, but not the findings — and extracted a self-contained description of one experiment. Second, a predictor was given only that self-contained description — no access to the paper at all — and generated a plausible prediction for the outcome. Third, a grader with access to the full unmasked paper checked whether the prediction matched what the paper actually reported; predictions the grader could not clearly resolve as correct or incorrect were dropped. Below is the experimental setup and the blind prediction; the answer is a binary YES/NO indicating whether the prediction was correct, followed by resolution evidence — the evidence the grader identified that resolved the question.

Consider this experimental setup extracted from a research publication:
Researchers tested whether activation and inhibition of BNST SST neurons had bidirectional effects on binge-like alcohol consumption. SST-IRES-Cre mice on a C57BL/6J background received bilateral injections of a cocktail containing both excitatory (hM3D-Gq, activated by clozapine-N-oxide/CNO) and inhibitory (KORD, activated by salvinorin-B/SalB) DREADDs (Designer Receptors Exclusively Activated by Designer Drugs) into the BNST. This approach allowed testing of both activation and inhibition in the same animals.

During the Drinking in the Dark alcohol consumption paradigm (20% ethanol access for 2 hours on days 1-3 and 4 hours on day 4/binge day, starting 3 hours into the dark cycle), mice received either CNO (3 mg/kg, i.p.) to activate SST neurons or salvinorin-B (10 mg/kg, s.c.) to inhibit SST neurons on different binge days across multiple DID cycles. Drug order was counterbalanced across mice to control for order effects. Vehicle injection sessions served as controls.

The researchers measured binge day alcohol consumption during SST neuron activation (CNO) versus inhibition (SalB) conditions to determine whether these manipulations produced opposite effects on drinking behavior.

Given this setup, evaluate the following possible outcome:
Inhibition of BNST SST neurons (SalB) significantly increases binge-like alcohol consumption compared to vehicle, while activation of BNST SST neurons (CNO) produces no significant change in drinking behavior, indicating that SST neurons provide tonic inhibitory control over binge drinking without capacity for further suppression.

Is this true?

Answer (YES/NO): NO